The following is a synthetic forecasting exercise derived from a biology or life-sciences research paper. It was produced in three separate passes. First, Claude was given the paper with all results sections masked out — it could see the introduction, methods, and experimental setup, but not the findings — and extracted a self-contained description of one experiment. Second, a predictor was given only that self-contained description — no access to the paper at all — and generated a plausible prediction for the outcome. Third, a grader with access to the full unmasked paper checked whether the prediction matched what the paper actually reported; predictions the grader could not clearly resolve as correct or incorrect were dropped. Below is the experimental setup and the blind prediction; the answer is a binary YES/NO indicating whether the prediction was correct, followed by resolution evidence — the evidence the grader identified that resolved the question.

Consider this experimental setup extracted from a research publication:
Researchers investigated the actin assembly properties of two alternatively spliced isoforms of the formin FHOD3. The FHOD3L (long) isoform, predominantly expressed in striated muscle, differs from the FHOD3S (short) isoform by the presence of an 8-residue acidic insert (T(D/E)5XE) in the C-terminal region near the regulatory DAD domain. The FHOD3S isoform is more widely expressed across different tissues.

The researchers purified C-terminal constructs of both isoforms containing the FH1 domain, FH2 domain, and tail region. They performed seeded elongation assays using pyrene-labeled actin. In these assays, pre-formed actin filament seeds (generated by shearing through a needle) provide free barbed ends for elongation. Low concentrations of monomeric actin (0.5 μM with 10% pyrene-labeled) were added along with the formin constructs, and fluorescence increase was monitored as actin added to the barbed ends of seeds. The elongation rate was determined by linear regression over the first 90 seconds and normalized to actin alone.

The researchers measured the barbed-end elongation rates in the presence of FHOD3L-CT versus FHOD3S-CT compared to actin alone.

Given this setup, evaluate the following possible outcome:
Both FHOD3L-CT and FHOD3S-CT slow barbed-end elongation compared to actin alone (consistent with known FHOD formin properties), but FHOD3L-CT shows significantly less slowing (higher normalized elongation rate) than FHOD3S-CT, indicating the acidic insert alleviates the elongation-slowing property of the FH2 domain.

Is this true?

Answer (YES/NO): NO